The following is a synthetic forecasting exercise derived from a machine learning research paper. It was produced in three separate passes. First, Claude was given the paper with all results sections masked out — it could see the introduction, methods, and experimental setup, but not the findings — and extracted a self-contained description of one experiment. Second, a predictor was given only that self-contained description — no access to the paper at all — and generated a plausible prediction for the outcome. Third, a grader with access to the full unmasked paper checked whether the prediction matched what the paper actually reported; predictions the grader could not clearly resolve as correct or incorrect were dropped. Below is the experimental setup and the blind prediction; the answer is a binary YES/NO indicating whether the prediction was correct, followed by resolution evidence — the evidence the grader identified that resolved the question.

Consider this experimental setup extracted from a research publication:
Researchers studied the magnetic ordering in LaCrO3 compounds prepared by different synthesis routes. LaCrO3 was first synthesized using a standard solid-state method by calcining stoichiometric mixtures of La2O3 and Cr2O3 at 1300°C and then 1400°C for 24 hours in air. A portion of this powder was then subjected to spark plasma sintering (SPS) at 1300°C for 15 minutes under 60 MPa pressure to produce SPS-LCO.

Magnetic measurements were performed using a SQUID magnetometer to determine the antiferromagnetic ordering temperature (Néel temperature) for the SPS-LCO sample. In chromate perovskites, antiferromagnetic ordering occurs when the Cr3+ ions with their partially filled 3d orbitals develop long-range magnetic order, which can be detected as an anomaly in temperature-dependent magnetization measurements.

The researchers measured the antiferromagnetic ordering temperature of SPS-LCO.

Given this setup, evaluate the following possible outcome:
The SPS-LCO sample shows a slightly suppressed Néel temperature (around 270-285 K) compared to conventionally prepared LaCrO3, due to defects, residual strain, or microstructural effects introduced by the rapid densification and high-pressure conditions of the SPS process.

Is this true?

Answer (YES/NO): NO